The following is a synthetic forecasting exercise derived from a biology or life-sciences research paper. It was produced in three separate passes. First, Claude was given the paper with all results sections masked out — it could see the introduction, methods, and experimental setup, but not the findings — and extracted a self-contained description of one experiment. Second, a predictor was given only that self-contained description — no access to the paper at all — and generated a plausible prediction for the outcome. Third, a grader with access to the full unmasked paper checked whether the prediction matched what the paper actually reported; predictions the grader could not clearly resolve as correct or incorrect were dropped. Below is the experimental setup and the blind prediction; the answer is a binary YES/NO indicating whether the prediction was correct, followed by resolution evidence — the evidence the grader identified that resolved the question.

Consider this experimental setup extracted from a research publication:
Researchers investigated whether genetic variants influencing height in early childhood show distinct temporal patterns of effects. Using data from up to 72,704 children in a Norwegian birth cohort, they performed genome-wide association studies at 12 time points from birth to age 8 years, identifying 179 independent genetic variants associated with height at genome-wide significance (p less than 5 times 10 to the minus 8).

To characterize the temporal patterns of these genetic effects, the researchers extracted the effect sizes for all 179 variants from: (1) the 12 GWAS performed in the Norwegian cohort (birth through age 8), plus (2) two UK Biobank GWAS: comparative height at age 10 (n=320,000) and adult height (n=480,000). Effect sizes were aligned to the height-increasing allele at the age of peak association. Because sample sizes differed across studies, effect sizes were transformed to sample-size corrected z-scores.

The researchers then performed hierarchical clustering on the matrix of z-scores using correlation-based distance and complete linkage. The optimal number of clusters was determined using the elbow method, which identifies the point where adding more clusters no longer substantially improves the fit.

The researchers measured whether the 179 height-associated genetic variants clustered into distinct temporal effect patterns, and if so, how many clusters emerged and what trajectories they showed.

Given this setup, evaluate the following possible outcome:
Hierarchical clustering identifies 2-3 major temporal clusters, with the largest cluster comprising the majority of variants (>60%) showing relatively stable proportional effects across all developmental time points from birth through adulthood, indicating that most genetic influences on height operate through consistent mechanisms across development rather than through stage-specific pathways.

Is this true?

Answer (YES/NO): NO